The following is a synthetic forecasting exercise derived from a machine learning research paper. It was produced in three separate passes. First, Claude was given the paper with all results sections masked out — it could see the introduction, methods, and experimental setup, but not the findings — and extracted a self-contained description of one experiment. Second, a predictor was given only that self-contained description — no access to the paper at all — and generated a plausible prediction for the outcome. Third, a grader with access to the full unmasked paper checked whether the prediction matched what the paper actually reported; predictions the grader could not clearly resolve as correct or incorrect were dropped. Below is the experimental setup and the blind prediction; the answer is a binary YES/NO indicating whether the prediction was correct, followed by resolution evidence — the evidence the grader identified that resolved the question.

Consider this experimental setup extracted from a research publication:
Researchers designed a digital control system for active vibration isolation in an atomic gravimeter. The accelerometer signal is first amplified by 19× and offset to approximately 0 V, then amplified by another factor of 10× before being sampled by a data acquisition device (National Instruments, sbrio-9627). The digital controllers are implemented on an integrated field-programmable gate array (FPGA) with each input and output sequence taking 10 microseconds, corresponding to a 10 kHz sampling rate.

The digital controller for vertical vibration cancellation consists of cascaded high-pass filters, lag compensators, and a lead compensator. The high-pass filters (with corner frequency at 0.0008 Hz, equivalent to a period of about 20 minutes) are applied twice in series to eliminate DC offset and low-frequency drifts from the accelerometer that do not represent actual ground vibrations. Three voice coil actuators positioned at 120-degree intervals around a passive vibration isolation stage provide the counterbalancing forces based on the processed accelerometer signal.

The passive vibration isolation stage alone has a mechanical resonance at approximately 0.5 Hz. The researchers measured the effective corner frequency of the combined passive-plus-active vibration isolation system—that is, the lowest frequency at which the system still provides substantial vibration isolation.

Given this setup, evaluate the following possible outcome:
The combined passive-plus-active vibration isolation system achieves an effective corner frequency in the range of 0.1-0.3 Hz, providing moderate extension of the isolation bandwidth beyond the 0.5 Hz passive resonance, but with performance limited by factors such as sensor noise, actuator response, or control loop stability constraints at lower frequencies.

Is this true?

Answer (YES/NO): NO